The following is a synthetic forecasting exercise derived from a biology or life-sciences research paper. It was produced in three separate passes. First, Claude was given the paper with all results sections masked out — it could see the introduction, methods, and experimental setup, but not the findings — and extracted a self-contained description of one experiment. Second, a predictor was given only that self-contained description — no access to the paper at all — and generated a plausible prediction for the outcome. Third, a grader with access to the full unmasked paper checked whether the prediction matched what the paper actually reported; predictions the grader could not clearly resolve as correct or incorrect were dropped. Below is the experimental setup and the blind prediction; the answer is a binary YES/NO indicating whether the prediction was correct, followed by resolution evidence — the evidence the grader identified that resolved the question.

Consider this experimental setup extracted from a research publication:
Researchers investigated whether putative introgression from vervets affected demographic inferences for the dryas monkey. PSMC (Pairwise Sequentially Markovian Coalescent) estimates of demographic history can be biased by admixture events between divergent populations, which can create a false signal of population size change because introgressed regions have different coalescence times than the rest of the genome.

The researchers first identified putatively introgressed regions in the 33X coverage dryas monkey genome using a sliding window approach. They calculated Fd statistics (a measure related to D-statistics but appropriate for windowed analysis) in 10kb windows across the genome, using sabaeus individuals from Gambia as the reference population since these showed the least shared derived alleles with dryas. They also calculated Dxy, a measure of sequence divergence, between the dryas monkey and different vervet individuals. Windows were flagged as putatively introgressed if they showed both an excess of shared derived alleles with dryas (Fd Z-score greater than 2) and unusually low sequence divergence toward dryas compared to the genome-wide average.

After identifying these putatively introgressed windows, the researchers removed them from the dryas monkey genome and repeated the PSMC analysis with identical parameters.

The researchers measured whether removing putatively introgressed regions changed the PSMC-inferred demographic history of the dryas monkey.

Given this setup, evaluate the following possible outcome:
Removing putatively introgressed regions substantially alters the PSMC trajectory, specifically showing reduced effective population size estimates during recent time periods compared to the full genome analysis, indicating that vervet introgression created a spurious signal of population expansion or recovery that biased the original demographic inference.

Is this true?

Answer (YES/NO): NO